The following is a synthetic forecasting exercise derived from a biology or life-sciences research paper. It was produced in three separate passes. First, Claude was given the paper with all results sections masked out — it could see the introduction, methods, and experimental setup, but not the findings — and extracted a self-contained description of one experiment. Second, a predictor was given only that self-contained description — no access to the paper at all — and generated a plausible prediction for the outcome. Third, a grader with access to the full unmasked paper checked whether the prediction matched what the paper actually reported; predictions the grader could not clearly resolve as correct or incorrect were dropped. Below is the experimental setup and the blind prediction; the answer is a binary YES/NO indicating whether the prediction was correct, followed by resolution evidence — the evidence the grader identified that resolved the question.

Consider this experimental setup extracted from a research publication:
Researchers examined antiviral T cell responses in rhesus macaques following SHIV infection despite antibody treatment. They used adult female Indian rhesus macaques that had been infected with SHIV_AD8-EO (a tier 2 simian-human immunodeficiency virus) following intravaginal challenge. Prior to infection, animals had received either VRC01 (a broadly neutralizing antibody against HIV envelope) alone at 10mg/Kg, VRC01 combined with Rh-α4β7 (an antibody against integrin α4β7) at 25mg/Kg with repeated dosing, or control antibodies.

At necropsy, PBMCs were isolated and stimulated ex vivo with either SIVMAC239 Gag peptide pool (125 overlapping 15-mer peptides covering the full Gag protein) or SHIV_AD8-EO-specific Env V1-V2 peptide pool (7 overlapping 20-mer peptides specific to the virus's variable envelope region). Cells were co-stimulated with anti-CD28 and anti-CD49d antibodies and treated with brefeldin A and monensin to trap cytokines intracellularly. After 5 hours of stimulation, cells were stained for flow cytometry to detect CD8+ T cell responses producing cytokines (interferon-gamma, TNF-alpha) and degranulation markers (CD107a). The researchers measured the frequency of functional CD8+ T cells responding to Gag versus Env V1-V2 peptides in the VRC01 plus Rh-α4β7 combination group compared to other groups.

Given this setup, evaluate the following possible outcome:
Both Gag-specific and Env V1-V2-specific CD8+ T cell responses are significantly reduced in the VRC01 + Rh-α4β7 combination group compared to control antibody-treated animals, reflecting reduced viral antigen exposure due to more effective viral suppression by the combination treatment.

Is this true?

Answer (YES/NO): NO